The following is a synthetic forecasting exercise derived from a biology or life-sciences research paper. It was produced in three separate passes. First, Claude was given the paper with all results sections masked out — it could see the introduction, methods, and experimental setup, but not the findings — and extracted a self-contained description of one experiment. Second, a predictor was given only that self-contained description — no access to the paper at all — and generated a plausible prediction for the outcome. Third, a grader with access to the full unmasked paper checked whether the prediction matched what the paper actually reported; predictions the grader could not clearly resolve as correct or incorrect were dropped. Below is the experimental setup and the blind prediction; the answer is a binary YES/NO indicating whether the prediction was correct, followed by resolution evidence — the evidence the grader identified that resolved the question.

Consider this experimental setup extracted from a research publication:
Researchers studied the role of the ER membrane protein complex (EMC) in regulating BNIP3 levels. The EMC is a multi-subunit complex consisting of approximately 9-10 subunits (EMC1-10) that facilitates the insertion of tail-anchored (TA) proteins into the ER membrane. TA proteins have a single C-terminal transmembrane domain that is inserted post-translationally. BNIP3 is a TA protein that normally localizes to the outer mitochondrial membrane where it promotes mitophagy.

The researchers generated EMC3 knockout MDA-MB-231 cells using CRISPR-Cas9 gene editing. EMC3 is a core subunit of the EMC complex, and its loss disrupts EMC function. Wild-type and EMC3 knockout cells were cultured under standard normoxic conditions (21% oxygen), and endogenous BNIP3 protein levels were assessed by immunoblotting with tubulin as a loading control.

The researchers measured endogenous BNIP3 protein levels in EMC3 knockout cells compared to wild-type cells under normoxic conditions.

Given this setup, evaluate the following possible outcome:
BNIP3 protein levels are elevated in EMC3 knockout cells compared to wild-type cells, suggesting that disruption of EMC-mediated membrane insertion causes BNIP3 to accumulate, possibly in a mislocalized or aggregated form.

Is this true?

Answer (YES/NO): NO